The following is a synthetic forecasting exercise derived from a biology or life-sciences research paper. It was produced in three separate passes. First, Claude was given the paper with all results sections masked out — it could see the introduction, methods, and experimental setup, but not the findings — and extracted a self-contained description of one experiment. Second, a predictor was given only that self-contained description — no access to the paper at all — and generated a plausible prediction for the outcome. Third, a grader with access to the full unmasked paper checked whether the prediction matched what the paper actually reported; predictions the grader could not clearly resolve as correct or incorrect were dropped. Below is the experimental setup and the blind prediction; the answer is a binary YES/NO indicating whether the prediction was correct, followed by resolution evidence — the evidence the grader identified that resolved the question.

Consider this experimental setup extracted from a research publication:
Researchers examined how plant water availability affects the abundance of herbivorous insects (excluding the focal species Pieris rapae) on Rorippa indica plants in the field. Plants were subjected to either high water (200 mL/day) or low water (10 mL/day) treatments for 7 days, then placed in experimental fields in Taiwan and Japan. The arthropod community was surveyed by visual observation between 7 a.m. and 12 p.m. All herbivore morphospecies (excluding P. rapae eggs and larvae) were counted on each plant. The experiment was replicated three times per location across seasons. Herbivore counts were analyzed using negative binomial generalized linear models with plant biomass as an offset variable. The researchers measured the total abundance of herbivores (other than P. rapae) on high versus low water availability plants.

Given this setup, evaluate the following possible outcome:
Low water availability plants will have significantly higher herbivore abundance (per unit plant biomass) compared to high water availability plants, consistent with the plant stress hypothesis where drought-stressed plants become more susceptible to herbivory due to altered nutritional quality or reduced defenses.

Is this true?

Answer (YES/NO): NO